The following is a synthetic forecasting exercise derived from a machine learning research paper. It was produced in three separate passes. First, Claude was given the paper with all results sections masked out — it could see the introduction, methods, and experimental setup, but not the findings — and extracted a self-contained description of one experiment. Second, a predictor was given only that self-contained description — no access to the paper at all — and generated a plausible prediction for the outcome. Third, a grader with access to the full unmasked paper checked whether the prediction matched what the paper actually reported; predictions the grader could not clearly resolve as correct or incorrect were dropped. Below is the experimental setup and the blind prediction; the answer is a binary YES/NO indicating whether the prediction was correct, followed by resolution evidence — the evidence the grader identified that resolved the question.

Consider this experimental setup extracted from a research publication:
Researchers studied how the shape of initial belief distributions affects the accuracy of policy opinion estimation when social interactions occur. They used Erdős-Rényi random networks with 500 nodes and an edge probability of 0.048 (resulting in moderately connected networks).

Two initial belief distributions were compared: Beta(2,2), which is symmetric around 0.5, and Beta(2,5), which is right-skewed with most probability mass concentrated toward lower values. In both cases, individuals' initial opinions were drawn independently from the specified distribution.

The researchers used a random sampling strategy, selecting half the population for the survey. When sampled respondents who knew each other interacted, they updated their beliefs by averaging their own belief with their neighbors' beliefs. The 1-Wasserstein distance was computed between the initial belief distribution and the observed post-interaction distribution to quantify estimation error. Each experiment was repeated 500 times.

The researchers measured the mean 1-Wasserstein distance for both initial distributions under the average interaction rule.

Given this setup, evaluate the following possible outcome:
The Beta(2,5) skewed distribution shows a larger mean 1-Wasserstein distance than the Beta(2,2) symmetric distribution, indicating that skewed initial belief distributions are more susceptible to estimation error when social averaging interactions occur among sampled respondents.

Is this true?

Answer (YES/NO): NO